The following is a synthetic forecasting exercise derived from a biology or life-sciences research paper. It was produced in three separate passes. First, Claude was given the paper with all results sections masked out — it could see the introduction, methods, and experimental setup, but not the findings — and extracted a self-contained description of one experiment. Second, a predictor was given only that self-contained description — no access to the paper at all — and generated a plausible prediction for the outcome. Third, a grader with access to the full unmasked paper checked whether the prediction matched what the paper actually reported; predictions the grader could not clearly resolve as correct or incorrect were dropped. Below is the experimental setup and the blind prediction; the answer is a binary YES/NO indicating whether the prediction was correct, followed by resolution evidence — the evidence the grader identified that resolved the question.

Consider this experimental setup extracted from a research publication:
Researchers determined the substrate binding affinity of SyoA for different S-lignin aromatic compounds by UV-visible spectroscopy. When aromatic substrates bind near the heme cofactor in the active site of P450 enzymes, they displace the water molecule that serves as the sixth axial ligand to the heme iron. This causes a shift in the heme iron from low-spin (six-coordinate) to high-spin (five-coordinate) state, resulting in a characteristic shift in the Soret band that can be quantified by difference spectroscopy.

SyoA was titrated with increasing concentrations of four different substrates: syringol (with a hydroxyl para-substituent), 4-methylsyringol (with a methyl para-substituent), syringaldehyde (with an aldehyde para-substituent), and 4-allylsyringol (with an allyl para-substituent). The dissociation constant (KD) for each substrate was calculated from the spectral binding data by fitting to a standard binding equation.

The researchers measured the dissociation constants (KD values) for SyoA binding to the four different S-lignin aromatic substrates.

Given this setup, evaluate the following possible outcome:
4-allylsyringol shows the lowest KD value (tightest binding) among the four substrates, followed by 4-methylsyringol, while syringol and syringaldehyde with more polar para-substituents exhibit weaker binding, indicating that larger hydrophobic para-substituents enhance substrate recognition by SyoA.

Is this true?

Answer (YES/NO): NO